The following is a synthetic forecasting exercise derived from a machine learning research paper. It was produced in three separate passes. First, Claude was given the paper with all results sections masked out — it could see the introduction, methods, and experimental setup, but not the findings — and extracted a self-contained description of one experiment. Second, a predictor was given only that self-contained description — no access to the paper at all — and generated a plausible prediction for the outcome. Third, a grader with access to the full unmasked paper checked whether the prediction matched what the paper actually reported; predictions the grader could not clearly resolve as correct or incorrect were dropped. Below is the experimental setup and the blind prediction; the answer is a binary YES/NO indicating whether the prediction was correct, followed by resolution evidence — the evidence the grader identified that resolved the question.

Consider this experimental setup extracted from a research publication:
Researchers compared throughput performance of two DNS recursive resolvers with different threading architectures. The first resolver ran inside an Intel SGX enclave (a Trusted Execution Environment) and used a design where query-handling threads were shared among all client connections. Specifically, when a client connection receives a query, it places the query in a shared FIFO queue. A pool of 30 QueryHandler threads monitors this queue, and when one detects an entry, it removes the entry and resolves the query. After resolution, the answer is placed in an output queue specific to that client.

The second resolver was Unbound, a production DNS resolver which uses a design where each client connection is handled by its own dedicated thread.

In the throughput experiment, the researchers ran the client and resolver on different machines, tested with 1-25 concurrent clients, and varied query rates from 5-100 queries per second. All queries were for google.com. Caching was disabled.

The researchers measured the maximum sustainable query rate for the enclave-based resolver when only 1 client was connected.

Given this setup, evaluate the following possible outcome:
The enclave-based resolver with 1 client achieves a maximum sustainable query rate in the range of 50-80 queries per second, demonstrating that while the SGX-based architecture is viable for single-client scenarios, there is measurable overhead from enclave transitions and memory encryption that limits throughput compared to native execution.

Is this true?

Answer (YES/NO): NO